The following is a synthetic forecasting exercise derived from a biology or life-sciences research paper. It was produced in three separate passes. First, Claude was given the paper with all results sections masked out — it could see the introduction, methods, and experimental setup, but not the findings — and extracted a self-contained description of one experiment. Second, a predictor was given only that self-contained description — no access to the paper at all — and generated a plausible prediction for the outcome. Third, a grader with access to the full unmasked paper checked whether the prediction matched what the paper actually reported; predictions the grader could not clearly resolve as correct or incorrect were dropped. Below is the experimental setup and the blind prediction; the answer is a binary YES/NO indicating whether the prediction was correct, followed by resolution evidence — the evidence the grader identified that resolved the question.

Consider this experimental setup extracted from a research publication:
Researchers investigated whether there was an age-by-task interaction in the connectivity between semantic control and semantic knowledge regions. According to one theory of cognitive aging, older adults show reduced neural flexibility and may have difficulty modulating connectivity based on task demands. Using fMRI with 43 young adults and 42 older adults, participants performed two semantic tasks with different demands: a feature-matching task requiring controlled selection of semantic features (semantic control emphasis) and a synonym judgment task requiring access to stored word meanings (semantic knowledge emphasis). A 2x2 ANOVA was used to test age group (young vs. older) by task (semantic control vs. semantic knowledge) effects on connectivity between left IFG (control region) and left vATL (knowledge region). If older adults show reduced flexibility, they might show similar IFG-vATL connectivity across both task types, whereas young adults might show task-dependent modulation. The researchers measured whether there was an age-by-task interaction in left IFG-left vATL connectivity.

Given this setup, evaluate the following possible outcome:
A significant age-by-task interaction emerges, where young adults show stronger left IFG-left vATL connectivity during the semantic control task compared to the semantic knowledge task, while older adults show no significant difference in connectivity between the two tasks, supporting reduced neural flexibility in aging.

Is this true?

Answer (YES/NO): NO